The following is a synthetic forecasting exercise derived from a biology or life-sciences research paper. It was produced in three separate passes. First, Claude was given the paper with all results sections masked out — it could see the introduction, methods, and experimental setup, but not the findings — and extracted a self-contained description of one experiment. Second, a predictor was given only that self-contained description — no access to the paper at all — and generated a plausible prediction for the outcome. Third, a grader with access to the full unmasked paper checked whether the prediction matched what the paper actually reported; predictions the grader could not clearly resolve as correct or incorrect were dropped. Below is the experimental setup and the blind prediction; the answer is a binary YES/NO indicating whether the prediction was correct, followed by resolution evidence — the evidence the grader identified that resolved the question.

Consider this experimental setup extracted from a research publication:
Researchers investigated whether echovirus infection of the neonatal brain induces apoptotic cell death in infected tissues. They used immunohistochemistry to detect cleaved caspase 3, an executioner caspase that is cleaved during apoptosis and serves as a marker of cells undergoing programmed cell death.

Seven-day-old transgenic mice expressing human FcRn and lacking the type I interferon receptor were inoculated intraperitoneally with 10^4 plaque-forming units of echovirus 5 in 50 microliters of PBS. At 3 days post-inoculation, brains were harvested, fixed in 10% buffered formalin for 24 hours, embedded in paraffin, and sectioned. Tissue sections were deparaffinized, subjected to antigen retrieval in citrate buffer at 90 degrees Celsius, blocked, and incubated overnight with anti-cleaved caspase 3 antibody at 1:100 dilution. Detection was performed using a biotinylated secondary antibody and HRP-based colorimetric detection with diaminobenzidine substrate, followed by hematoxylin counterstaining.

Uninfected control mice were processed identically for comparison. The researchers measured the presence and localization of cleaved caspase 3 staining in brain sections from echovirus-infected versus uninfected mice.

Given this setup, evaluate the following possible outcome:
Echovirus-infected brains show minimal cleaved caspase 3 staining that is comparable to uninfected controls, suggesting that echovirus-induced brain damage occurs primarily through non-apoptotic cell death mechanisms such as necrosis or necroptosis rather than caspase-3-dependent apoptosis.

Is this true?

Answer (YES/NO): NO